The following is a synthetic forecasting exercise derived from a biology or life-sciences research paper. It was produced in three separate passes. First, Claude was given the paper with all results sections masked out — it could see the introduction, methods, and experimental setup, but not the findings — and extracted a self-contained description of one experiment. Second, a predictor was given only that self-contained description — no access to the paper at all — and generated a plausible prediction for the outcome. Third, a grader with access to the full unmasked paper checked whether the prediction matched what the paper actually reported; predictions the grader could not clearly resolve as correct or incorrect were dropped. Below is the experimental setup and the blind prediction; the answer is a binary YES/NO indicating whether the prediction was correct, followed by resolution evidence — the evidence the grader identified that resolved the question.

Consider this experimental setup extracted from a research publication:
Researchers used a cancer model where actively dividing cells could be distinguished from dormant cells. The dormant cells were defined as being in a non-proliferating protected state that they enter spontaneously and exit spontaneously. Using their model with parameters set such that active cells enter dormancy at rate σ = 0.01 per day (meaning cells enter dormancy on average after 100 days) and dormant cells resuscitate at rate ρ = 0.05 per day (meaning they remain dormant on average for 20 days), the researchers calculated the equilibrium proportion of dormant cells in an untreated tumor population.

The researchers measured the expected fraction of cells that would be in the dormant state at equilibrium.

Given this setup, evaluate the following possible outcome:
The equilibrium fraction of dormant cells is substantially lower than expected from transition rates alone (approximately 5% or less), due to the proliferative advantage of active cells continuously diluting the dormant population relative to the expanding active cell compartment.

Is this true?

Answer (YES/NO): NO